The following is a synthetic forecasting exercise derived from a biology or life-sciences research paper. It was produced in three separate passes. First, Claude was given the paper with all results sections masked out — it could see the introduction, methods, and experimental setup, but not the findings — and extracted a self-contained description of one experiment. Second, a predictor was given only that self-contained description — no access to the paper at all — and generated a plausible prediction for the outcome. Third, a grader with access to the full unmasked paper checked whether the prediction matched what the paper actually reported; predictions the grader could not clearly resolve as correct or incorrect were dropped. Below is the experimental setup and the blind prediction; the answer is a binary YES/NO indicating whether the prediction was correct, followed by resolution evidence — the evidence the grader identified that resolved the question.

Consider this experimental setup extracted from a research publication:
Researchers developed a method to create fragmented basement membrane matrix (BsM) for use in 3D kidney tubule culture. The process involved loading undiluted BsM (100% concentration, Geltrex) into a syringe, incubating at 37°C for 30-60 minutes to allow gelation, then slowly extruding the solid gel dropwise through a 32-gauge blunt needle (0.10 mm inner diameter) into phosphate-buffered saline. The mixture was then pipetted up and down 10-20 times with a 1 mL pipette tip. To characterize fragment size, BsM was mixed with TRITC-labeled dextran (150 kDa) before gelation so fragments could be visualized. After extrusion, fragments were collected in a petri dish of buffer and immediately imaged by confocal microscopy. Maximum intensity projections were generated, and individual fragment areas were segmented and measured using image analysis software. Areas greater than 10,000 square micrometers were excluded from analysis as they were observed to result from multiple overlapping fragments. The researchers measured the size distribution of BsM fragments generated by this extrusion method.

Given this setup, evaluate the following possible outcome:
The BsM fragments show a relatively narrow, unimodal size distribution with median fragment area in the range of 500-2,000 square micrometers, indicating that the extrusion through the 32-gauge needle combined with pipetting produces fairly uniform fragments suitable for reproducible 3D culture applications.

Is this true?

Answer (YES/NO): NO